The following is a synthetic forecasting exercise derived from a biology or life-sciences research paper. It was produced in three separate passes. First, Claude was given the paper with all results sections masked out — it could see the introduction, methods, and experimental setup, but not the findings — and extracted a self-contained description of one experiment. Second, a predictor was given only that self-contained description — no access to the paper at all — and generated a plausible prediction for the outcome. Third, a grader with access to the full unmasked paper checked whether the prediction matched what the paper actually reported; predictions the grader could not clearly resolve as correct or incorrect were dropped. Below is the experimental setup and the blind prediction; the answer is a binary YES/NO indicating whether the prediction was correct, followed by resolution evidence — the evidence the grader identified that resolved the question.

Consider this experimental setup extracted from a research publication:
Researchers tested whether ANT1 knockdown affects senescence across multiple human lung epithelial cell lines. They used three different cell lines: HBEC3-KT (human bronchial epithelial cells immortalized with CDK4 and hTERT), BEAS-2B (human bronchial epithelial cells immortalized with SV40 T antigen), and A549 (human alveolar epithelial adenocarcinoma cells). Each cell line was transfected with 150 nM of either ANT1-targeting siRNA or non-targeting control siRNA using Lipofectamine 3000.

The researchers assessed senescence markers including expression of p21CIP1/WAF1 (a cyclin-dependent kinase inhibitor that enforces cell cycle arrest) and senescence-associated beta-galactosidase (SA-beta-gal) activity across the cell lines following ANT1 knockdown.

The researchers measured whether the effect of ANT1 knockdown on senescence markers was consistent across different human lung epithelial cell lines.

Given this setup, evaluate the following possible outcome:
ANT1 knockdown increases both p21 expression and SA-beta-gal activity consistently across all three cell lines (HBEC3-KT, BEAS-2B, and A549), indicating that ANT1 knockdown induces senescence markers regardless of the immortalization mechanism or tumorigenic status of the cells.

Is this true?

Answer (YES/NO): NO